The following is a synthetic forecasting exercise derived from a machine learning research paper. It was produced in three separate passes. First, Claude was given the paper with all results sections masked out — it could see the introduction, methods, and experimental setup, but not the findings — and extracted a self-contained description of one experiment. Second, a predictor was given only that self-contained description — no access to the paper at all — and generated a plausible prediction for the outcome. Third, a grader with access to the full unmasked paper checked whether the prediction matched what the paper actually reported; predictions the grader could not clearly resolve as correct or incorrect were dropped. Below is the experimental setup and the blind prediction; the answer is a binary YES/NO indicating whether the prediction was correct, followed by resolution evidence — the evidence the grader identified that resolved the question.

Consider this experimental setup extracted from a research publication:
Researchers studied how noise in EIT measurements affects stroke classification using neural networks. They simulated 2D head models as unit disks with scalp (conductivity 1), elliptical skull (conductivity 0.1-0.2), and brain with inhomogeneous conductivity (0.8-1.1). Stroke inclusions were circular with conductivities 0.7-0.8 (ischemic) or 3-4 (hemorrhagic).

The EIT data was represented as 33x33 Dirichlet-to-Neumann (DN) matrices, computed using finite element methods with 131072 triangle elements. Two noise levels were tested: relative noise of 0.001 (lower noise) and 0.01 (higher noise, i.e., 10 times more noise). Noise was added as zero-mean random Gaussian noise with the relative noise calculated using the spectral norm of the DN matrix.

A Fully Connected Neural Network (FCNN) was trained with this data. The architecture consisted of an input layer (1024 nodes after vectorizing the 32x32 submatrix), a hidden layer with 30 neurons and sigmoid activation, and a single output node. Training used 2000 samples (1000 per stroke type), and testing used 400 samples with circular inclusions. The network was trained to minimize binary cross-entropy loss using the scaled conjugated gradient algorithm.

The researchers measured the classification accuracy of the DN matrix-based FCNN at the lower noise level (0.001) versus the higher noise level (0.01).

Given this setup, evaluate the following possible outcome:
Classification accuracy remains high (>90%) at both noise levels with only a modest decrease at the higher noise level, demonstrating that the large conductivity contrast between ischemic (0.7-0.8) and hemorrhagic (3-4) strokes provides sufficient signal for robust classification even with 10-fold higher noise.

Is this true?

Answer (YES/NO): YES